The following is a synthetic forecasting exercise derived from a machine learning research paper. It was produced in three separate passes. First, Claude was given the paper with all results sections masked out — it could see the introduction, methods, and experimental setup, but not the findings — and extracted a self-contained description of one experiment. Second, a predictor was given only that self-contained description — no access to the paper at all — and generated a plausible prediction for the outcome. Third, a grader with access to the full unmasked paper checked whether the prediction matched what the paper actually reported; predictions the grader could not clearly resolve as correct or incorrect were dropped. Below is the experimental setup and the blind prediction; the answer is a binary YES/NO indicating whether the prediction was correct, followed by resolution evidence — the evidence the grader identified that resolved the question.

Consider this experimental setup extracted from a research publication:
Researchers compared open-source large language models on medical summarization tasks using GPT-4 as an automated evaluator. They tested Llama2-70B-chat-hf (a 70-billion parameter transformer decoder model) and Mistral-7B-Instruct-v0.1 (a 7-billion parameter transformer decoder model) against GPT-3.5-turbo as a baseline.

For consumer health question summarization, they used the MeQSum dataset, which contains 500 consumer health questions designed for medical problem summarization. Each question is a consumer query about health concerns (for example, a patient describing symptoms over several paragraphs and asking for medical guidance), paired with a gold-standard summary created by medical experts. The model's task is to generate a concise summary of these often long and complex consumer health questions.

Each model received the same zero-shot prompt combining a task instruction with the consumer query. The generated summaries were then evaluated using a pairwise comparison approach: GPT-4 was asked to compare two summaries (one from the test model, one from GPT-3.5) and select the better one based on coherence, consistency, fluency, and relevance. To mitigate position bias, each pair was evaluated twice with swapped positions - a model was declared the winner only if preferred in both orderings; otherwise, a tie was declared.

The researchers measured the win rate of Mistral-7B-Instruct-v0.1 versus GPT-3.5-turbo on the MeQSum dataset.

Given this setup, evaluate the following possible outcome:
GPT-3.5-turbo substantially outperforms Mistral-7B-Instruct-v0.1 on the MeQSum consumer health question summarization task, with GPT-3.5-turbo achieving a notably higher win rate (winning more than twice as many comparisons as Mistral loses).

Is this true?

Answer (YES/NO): YES